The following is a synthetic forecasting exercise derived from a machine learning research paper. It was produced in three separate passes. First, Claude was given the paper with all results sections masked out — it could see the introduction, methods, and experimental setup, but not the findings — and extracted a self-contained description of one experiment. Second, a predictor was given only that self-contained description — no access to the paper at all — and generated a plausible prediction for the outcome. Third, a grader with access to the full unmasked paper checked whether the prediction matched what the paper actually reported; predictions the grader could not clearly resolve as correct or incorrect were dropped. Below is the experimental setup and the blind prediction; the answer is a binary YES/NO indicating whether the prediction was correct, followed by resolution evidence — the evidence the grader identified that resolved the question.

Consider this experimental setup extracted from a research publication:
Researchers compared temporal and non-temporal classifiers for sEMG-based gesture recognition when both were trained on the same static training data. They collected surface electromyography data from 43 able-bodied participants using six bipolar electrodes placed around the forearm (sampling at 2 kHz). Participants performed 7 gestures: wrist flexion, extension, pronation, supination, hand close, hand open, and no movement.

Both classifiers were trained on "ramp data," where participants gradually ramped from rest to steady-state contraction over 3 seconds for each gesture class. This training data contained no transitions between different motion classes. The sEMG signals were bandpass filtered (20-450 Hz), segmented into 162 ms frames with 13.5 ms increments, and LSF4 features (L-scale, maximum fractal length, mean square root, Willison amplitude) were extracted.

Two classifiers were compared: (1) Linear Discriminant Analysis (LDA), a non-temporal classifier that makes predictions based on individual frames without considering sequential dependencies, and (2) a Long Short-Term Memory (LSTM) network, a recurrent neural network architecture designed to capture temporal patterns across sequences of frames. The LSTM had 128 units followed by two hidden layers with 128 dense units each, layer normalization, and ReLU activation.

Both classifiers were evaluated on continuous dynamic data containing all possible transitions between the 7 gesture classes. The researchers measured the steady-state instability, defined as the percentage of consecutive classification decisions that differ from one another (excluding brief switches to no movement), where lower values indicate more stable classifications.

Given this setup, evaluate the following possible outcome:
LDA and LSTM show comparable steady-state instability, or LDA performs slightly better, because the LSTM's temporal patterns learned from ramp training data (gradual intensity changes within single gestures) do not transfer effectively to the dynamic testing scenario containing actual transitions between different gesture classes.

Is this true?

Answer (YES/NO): NO